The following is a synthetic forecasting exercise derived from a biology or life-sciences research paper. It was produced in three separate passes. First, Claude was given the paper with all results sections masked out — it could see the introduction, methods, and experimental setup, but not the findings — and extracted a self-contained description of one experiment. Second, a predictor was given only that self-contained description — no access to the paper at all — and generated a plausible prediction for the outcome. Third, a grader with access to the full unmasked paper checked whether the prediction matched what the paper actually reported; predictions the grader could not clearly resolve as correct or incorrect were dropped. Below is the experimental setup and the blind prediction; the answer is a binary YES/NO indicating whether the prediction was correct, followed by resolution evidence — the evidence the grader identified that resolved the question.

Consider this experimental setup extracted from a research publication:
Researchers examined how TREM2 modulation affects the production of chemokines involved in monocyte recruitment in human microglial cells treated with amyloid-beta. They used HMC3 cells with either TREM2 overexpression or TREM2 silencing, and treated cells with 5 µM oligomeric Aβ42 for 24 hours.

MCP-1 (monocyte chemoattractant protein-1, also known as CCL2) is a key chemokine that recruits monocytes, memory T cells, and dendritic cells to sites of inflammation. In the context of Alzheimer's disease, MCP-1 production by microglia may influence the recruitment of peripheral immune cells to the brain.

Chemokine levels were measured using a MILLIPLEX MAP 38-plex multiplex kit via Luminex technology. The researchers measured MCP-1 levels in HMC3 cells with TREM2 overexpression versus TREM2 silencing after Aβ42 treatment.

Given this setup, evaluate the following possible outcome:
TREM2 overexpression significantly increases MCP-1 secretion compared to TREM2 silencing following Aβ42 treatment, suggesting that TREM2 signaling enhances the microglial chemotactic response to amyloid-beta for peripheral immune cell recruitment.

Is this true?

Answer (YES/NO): NO